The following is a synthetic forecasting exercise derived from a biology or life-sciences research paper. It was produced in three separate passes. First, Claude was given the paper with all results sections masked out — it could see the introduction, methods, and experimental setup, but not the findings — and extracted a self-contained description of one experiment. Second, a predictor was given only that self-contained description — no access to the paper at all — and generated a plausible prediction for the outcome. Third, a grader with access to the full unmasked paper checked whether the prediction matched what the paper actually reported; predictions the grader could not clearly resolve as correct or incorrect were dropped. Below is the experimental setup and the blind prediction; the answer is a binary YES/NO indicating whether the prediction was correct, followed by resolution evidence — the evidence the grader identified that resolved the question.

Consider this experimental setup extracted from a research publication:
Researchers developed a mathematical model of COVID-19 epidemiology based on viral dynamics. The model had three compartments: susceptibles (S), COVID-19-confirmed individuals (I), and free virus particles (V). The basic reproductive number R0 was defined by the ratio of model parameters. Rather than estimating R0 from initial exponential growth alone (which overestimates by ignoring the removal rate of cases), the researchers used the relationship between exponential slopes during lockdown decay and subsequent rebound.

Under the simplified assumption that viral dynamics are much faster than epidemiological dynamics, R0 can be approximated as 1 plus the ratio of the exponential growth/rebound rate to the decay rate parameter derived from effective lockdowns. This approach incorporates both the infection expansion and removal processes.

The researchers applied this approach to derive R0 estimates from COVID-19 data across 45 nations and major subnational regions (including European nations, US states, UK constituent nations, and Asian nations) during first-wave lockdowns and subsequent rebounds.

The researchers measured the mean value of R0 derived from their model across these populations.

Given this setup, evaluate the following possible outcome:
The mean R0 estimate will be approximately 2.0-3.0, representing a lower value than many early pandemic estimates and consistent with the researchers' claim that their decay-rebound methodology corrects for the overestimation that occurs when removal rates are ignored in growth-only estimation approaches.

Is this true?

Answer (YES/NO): NO